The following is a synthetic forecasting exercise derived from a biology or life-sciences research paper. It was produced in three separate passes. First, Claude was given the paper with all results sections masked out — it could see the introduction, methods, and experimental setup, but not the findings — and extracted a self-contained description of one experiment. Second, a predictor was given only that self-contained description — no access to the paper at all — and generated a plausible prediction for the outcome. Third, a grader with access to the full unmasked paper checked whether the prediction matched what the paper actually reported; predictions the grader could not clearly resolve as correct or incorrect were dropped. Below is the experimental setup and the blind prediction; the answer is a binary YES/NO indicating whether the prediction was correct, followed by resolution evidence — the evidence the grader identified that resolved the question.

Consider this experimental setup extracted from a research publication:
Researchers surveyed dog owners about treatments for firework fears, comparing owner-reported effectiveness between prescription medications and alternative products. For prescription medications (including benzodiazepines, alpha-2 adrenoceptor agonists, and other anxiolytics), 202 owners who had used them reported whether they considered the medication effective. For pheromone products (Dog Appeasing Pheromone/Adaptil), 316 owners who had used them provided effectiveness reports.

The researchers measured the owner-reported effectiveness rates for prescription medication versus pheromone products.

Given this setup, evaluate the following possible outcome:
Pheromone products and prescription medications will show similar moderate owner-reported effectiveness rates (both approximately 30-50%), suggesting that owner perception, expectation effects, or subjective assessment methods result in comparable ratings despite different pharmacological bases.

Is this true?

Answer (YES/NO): NO